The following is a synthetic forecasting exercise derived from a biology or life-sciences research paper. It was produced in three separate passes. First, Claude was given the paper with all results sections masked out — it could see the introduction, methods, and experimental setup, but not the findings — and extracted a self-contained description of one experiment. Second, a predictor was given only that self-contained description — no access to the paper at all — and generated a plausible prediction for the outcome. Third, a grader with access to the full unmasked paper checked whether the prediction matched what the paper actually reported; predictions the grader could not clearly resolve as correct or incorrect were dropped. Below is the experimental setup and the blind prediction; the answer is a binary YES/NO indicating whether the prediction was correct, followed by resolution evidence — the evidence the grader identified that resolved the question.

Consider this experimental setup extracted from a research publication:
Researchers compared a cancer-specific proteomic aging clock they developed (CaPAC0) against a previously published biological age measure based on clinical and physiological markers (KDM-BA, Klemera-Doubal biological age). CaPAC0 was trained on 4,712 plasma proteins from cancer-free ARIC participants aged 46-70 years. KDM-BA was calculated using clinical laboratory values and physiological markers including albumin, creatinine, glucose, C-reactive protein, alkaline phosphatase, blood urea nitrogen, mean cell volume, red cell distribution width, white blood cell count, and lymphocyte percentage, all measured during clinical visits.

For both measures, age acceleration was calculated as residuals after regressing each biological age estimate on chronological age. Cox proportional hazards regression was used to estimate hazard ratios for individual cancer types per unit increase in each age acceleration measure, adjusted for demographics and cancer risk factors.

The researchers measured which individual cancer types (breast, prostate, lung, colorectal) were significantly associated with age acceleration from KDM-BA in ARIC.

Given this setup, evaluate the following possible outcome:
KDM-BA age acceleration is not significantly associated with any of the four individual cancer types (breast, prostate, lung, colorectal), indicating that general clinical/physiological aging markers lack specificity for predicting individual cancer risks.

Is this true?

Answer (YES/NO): NO